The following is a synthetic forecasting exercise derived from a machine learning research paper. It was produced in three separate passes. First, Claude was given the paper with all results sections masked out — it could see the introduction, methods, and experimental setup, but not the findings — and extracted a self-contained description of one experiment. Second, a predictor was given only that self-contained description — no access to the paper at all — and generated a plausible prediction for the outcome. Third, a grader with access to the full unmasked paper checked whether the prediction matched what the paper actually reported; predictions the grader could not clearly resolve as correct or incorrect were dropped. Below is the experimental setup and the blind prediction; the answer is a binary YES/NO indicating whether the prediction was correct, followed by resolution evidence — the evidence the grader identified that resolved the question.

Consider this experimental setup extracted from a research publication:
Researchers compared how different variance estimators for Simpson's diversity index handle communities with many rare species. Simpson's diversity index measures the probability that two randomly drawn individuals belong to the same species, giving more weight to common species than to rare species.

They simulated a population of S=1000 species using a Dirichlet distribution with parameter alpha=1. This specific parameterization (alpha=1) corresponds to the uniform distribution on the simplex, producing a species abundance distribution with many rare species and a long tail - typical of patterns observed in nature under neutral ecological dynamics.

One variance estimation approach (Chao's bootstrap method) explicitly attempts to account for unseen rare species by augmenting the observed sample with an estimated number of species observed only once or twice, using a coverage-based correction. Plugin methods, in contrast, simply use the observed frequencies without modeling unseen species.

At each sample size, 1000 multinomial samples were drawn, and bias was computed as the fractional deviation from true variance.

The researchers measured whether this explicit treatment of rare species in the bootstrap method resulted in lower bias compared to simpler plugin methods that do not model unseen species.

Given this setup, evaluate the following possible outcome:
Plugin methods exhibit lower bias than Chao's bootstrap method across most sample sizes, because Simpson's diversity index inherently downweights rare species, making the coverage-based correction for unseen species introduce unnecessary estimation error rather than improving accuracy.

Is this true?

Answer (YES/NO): YES